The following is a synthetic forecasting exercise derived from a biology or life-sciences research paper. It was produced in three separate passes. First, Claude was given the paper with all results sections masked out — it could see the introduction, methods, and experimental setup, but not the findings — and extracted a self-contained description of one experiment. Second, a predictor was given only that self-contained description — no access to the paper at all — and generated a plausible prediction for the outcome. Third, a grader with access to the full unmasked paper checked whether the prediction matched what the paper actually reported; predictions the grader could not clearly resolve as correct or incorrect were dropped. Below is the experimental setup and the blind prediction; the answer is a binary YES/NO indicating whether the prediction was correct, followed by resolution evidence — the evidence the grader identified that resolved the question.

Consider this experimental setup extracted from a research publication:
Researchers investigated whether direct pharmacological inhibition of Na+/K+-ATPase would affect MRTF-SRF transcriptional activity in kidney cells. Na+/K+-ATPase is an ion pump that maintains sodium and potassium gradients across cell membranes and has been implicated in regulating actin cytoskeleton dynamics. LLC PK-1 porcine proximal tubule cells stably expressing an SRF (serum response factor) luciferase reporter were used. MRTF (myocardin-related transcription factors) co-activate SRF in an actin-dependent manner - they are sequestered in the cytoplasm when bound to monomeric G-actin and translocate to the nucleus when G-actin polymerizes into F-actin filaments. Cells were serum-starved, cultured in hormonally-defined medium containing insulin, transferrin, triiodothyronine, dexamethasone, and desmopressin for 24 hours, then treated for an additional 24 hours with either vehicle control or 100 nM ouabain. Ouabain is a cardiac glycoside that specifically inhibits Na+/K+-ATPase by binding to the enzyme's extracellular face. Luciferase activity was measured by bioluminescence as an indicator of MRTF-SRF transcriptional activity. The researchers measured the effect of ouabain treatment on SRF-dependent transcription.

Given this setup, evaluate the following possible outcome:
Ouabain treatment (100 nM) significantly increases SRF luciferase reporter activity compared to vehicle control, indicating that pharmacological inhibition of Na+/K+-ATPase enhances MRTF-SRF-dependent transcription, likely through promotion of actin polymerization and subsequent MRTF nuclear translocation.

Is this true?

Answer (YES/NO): NO